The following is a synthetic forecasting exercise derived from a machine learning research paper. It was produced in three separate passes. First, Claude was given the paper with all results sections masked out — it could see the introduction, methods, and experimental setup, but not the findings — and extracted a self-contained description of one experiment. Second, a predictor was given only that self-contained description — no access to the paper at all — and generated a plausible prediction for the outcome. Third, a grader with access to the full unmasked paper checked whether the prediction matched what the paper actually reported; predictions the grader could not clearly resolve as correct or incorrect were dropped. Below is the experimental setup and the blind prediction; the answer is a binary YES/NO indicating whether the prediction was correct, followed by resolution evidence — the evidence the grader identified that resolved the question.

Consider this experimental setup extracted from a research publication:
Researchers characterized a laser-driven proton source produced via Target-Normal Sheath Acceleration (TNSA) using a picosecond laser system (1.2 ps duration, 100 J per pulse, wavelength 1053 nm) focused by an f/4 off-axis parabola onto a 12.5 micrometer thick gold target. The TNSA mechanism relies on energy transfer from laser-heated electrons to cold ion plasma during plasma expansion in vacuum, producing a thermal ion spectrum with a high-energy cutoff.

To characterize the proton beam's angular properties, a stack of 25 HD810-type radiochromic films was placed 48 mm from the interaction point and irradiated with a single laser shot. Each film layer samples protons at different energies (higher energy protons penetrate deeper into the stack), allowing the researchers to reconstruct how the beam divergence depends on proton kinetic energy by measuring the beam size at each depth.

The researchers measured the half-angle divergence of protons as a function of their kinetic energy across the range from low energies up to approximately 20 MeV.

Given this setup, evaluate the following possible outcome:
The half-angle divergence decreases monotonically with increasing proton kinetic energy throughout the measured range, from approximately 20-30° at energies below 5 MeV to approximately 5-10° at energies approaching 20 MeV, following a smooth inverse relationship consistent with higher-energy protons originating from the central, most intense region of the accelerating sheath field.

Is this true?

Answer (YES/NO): NO